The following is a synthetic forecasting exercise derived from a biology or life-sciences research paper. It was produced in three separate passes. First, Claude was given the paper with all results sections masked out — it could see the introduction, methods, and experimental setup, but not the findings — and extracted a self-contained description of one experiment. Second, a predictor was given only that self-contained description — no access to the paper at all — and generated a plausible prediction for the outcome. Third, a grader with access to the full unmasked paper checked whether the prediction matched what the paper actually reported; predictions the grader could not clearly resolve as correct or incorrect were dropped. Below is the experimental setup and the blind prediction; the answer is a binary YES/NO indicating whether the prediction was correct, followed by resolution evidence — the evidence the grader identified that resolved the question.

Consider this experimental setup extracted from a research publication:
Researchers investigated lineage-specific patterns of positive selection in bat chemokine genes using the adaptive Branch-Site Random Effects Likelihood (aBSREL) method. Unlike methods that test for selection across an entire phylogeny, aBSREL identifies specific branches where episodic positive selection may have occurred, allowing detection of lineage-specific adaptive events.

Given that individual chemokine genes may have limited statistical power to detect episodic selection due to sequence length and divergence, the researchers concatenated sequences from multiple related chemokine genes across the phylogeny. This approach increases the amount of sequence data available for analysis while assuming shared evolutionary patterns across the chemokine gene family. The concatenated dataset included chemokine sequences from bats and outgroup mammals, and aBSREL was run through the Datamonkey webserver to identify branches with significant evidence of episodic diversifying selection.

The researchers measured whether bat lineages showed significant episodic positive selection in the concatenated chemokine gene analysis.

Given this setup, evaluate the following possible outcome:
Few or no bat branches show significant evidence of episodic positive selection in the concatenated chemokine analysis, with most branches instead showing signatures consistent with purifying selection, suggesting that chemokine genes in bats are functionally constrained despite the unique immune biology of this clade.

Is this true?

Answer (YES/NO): NO